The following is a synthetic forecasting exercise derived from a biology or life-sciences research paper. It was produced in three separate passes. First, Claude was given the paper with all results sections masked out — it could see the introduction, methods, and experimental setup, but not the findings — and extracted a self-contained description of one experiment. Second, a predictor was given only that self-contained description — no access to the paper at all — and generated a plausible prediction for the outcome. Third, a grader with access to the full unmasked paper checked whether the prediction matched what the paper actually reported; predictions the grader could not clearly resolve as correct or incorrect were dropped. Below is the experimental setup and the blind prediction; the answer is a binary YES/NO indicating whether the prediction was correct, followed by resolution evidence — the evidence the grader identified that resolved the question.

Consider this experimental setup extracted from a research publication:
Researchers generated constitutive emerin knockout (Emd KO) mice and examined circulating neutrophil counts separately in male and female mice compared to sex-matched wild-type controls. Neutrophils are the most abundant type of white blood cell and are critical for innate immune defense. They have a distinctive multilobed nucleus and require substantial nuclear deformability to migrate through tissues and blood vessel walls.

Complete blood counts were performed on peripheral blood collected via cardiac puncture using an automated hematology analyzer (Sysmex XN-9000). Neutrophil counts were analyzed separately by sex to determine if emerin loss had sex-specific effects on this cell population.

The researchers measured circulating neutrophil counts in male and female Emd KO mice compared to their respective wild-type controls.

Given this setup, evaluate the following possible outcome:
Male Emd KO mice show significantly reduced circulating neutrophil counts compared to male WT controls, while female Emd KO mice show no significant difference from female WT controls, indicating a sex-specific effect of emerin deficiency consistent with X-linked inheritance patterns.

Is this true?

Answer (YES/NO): YES